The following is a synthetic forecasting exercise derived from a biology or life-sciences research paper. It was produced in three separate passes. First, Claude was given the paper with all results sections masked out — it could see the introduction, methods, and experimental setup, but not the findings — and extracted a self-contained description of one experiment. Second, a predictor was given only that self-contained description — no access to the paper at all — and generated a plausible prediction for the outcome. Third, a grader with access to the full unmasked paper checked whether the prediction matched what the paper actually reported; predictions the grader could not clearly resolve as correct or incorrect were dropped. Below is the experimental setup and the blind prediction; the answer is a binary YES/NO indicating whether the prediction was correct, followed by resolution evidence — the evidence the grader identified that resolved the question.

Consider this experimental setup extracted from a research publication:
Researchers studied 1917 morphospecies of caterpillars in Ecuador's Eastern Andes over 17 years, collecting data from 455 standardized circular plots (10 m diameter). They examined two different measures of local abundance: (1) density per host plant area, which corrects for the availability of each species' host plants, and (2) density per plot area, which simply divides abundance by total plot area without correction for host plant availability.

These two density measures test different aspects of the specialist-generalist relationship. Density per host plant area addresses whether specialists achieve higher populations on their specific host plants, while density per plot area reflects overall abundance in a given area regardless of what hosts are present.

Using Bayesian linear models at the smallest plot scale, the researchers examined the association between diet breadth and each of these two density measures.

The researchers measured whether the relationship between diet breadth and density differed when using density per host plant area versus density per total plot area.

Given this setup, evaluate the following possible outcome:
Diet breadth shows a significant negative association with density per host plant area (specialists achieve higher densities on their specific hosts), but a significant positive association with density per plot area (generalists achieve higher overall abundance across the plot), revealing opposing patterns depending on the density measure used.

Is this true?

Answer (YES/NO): YES